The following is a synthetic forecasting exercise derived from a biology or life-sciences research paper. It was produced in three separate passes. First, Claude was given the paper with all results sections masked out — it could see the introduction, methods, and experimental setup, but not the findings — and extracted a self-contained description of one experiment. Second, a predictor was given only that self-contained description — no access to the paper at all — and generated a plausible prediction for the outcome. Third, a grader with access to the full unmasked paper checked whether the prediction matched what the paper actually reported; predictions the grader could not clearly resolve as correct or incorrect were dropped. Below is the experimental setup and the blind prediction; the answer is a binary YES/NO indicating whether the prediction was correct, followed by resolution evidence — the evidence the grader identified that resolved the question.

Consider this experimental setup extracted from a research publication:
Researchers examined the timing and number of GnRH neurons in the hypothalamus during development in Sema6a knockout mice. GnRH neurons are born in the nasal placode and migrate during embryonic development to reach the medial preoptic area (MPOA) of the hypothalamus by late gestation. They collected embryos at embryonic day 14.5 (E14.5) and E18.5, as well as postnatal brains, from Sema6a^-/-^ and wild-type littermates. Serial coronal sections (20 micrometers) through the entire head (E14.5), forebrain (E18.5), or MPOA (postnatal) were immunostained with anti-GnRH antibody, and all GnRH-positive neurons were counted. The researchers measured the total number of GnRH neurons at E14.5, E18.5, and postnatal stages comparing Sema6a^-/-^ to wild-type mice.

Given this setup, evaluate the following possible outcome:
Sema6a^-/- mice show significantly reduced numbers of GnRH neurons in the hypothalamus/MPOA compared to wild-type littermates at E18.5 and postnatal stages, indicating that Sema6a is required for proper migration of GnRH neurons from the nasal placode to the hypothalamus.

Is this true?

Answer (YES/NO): NO